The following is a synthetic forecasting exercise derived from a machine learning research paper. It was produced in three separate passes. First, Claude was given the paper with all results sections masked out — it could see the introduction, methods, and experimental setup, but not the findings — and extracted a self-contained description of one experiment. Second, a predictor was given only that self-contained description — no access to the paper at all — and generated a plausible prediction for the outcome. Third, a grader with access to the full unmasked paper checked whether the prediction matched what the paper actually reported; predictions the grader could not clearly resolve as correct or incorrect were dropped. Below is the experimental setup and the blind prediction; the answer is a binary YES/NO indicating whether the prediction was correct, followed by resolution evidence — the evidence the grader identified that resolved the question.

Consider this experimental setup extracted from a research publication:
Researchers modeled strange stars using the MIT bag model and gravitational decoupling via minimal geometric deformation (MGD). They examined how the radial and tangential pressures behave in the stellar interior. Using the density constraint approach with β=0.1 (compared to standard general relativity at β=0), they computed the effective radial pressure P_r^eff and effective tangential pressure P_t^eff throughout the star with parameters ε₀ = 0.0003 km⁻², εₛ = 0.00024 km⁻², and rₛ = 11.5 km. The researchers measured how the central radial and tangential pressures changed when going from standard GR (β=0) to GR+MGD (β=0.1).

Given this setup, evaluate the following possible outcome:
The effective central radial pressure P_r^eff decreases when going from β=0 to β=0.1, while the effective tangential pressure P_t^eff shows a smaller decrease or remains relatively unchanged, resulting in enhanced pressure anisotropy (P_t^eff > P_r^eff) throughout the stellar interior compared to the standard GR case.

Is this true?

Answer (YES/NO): NO